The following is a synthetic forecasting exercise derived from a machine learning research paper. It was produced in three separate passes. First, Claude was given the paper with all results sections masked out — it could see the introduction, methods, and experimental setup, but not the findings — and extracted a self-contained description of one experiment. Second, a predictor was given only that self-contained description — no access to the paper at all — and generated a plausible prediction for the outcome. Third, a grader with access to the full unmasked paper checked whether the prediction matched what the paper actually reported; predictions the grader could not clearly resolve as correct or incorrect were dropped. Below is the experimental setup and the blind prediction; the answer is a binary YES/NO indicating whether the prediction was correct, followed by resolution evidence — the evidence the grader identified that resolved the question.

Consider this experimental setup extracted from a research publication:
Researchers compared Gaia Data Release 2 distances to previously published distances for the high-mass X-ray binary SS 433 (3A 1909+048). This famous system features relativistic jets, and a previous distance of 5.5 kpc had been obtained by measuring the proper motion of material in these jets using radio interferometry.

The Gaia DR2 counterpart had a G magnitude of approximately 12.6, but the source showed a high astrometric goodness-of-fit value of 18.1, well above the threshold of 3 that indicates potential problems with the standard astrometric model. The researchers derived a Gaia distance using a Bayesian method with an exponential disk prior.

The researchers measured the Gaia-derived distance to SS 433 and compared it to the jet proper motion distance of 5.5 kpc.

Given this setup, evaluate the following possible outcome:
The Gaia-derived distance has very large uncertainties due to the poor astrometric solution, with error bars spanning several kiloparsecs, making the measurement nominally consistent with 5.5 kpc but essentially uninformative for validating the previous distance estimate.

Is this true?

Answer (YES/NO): NO